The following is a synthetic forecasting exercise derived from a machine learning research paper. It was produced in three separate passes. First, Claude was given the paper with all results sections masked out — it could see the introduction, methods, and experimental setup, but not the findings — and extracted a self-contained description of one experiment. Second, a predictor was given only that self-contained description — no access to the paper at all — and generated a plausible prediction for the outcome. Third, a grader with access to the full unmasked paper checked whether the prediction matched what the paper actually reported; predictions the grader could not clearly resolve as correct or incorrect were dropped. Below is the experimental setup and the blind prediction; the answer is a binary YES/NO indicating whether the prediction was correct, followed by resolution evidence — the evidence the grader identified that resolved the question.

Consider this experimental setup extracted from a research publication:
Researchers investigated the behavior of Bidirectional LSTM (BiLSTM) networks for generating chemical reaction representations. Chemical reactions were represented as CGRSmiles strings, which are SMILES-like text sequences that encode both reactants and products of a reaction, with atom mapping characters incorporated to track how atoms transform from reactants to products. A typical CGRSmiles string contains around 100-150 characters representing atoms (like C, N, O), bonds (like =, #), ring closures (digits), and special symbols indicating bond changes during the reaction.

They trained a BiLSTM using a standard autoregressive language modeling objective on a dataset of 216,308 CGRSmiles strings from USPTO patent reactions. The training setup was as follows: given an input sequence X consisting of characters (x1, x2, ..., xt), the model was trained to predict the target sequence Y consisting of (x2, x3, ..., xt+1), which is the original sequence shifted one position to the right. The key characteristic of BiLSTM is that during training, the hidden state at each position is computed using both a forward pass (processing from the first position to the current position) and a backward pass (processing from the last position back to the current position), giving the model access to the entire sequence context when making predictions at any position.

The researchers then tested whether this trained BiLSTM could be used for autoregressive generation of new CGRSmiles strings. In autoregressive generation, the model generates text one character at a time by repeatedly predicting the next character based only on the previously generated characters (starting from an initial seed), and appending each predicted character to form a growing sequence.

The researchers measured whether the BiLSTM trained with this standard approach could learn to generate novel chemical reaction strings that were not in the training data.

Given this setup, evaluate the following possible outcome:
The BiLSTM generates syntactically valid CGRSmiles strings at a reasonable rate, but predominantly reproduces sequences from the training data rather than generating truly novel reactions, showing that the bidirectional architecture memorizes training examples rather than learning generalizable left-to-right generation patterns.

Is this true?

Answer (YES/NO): NO